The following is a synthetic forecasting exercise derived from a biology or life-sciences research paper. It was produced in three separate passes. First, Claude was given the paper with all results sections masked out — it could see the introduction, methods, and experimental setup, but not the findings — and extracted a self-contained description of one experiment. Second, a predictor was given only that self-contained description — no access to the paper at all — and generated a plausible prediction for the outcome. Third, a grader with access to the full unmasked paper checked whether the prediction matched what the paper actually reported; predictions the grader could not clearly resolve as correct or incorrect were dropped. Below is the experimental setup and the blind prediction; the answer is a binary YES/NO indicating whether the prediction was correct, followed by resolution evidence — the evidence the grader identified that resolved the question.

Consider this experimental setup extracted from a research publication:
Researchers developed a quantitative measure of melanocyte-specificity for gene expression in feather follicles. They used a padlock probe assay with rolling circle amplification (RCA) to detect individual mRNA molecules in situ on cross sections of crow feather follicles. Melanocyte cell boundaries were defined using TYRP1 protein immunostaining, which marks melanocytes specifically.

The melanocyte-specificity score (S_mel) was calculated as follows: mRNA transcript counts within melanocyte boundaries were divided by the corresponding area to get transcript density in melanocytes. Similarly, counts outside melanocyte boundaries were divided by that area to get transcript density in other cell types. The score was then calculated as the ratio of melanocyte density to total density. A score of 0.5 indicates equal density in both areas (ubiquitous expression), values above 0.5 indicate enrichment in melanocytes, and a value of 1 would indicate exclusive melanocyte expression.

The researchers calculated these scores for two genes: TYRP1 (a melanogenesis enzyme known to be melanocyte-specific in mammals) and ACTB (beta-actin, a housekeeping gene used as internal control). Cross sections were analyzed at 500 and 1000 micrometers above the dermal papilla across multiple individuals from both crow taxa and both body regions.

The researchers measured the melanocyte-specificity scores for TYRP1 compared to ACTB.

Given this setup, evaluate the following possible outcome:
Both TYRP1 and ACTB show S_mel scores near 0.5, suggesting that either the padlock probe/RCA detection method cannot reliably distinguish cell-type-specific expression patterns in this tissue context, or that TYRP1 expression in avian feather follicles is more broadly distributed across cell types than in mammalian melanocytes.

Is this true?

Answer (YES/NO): NO